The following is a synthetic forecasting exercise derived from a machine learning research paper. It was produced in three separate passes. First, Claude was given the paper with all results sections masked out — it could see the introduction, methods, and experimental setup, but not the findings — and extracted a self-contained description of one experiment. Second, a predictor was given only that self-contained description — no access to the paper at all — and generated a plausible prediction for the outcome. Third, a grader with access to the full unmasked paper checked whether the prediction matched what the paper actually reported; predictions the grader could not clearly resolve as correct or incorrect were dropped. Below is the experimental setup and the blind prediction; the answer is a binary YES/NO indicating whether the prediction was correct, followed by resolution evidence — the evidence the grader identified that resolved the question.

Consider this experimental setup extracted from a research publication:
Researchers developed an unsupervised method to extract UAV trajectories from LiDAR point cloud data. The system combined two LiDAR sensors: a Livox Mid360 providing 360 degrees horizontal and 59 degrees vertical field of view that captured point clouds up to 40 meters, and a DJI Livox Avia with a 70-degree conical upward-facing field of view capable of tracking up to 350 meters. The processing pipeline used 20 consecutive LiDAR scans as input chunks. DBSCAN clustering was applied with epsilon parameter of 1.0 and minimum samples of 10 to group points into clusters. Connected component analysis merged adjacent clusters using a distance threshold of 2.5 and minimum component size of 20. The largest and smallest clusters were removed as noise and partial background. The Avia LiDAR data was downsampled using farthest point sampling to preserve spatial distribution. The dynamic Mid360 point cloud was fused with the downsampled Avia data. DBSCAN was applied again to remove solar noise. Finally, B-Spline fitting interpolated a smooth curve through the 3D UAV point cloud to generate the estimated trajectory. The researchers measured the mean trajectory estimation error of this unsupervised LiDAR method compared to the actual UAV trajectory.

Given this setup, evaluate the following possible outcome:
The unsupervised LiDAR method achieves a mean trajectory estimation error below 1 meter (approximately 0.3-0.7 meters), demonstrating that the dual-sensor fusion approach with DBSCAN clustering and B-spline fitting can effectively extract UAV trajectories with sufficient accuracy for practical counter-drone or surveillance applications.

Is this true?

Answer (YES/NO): YES